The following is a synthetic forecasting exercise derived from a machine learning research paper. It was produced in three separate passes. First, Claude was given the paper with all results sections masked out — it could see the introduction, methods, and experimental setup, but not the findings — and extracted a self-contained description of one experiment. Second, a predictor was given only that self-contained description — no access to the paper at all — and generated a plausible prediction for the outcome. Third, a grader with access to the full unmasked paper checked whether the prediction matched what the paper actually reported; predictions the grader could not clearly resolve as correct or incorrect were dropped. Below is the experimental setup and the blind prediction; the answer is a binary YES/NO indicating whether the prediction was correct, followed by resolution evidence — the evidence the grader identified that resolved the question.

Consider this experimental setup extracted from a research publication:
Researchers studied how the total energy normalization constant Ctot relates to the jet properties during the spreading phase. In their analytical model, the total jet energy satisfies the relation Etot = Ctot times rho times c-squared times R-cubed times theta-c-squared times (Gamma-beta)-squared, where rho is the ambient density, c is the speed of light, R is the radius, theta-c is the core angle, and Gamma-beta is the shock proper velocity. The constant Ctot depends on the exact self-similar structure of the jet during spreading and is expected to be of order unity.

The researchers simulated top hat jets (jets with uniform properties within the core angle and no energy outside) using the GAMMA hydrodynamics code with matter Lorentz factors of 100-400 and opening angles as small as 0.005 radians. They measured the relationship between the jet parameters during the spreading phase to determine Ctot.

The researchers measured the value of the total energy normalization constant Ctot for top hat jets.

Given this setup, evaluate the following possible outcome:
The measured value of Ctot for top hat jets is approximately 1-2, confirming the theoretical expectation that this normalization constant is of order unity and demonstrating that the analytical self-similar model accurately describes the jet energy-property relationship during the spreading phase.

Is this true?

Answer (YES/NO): NO